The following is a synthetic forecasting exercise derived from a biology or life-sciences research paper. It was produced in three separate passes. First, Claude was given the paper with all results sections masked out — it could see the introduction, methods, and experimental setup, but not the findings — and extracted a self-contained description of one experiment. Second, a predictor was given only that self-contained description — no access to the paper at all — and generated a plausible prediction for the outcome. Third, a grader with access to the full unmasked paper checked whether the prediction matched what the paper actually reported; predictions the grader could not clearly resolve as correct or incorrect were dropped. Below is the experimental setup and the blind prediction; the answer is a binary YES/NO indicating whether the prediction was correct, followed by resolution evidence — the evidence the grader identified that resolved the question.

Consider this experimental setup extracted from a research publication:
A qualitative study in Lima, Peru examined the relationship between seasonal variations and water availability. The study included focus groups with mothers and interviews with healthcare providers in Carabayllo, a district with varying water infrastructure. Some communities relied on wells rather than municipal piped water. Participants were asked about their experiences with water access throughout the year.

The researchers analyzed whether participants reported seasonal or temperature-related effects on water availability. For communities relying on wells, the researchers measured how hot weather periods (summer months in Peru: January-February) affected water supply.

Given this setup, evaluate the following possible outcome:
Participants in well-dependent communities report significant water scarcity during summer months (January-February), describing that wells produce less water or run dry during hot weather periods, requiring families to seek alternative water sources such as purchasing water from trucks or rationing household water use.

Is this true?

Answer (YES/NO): YES